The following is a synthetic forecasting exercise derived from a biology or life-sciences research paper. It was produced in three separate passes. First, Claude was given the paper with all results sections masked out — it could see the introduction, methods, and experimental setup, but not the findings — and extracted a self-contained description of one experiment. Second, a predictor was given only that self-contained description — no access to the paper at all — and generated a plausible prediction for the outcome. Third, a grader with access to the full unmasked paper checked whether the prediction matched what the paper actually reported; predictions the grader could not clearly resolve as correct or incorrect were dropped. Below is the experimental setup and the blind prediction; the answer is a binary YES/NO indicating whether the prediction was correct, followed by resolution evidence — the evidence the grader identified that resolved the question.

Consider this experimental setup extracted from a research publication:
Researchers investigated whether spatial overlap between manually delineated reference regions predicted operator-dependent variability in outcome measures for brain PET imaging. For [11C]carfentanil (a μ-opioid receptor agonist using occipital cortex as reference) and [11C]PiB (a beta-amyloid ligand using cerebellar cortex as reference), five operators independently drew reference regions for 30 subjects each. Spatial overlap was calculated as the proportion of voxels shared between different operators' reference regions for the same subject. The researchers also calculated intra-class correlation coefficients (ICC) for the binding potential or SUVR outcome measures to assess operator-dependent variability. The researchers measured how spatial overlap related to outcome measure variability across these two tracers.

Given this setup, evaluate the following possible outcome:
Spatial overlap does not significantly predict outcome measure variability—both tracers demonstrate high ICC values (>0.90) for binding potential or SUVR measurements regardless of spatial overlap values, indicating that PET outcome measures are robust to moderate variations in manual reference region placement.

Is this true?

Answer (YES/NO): NO